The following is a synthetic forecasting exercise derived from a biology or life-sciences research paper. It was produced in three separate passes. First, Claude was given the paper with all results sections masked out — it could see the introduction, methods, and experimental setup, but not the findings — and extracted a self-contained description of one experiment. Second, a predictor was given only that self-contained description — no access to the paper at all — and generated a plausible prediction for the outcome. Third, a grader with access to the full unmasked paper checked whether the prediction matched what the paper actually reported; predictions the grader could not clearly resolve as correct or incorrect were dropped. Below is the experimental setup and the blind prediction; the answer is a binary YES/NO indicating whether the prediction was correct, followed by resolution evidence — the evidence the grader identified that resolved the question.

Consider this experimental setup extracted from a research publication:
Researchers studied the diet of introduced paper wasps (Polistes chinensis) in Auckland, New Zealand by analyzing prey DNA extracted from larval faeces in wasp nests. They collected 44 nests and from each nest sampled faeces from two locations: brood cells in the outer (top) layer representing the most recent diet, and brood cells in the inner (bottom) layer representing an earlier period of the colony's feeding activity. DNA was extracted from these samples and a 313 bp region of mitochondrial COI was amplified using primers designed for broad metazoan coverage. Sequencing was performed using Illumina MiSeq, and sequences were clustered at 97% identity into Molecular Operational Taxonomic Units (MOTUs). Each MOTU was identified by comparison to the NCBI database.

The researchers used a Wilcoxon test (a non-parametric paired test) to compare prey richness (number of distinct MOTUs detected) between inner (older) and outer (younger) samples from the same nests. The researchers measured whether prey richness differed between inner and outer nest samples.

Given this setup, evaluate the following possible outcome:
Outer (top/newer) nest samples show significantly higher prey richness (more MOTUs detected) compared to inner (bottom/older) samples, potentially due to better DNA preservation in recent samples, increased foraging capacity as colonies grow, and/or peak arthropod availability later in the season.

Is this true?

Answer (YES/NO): YES